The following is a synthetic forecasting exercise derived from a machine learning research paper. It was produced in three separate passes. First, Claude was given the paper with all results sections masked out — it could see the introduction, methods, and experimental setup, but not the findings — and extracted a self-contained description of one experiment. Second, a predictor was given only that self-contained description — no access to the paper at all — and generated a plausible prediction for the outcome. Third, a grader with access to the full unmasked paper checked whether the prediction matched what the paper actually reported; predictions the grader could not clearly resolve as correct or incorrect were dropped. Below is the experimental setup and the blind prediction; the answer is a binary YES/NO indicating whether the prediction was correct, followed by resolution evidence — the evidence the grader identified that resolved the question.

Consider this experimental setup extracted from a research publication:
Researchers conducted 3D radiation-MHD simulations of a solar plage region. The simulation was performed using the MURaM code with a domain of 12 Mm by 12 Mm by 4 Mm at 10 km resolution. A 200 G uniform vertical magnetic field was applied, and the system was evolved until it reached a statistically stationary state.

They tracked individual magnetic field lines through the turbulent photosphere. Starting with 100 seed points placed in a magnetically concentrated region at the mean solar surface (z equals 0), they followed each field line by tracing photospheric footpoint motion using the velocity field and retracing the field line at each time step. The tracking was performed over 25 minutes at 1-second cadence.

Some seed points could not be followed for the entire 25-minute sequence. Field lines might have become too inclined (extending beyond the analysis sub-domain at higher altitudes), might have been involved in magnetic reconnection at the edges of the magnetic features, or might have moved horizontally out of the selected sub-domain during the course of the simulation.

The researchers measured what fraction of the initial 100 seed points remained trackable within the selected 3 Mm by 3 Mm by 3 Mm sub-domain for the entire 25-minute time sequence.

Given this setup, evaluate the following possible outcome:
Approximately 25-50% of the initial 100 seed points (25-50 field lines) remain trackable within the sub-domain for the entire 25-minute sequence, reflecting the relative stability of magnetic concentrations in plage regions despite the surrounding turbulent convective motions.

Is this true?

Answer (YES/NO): YES